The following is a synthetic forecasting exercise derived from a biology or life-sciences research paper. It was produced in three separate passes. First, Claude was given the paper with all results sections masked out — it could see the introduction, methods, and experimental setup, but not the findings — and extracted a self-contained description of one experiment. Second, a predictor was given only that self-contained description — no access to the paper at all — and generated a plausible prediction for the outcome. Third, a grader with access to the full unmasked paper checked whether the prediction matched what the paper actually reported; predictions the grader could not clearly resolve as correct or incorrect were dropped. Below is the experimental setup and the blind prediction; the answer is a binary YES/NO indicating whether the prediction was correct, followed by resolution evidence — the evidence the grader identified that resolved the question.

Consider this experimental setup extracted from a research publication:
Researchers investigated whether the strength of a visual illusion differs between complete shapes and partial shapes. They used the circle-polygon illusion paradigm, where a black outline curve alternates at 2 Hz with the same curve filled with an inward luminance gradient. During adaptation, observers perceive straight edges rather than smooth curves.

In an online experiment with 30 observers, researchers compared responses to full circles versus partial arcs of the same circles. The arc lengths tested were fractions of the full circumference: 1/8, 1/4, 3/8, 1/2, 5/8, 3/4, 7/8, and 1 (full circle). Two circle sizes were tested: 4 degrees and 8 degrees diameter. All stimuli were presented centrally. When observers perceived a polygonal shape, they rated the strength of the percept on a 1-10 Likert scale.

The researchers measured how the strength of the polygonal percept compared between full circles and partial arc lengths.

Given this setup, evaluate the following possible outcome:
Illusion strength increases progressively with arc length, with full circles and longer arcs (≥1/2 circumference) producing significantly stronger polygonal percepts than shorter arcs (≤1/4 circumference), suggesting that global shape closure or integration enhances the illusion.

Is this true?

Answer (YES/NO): NO